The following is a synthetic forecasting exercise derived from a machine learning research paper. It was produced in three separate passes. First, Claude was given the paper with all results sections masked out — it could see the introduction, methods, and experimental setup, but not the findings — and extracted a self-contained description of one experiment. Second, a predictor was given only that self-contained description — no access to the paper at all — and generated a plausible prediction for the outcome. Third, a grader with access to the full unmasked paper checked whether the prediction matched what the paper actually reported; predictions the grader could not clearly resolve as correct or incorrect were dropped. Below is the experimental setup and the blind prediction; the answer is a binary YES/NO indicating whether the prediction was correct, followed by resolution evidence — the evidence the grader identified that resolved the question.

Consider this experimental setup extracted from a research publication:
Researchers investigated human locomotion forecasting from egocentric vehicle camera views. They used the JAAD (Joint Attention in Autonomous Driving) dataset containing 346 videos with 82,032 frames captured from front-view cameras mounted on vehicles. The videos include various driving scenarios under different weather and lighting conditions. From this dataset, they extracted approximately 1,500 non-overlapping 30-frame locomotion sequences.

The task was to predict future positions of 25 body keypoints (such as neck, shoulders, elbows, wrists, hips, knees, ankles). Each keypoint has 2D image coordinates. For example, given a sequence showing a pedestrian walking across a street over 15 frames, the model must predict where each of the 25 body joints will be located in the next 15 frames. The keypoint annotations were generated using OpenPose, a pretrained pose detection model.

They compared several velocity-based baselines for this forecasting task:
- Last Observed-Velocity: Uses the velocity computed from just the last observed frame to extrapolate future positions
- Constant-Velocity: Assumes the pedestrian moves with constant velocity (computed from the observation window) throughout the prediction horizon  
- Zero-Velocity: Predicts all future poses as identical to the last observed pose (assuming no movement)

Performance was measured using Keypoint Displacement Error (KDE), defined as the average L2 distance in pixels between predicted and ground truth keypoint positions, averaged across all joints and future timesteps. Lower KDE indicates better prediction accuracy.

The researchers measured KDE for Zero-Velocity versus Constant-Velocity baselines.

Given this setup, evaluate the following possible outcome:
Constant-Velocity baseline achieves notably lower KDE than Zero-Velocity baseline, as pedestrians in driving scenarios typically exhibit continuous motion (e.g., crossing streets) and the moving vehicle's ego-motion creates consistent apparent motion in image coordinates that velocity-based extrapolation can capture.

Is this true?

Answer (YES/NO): NO